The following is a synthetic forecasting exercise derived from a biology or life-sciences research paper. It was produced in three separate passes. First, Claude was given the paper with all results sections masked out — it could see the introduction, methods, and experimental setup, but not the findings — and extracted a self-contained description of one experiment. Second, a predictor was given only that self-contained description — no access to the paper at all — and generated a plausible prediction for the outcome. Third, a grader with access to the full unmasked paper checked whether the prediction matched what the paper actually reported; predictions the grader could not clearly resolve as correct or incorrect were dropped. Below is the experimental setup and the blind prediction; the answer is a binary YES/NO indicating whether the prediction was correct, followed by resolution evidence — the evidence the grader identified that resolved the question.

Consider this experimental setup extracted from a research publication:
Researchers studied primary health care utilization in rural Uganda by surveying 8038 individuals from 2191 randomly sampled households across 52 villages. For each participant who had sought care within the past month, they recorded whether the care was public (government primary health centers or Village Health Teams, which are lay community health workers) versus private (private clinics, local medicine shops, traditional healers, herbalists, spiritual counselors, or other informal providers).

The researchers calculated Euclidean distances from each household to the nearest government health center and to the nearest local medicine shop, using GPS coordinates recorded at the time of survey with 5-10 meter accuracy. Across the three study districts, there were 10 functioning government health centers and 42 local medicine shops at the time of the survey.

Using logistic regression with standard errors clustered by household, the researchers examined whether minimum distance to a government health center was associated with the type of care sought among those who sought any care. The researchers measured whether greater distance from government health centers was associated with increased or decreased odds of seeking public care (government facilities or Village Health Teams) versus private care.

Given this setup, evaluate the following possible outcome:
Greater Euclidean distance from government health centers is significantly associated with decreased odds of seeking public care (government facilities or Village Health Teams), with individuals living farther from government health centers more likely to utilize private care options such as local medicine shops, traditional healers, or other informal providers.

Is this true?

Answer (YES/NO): NO